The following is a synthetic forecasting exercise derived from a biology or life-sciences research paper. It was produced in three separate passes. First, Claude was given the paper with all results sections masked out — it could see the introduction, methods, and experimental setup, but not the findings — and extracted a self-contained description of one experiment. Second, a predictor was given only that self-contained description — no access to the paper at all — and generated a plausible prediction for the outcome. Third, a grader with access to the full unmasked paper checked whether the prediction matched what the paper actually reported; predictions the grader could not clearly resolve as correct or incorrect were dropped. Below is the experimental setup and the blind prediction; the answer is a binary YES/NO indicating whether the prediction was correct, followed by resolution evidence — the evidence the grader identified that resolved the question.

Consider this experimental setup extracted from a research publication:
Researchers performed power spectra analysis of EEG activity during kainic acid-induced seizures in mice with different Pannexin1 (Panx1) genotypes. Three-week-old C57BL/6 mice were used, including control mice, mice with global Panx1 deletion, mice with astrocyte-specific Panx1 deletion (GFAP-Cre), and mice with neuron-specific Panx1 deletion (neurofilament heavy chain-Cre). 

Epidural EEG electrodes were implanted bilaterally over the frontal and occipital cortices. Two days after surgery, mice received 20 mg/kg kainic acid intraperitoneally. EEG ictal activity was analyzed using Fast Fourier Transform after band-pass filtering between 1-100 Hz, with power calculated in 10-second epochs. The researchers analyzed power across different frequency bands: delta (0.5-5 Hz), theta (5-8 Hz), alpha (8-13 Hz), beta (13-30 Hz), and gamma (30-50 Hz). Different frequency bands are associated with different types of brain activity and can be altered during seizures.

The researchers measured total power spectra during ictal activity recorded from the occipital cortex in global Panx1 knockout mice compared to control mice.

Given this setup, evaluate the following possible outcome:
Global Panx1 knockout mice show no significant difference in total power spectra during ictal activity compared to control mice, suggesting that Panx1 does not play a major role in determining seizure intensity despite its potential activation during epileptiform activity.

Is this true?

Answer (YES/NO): NO